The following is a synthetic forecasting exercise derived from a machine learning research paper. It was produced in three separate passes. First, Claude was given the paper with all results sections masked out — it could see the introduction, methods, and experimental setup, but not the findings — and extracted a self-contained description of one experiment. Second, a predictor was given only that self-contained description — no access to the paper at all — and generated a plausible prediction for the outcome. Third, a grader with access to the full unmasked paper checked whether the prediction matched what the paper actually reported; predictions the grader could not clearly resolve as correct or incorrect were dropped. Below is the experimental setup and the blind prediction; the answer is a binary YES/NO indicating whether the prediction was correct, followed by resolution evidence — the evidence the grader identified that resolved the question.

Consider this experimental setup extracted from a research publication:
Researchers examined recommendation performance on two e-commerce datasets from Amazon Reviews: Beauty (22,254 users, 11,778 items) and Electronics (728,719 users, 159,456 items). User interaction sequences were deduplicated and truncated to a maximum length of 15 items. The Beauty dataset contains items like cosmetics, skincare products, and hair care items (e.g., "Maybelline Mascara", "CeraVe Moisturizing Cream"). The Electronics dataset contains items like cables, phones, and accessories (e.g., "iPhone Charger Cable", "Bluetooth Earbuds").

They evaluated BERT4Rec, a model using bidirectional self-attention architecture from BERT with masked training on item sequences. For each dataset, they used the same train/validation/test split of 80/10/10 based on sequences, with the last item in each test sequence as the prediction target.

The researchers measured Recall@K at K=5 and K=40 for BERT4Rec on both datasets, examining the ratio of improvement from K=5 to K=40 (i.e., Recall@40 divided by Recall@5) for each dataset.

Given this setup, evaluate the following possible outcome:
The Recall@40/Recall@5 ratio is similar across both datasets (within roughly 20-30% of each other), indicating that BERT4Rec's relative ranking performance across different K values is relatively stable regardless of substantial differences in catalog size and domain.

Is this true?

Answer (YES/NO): NO